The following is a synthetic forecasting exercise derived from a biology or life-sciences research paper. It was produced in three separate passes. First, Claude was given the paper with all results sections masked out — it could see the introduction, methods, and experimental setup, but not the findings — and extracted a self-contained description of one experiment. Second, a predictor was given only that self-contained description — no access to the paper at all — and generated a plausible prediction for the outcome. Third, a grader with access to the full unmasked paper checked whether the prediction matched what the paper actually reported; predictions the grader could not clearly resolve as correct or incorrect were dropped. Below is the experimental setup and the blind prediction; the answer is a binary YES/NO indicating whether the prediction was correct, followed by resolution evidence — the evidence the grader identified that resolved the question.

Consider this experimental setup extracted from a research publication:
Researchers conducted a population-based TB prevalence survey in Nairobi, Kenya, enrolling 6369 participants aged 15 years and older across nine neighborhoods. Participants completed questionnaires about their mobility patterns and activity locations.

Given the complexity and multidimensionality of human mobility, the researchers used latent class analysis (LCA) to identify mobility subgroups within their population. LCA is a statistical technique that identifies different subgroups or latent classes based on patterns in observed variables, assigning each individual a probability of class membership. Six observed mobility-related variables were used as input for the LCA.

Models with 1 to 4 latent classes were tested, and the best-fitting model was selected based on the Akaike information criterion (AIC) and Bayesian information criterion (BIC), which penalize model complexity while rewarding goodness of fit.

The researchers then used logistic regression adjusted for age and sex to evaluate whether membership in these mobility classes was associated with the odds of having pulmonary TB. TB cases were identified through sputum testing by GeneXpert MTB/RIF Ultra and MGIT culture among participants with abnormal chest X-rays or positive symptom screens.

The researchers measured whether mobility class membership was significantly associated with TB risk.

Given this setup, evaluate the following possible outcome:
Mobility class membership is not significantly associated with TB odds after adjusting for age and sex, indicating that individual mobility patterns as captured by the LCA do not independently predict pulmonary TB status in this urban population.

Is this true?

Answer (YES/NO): YES